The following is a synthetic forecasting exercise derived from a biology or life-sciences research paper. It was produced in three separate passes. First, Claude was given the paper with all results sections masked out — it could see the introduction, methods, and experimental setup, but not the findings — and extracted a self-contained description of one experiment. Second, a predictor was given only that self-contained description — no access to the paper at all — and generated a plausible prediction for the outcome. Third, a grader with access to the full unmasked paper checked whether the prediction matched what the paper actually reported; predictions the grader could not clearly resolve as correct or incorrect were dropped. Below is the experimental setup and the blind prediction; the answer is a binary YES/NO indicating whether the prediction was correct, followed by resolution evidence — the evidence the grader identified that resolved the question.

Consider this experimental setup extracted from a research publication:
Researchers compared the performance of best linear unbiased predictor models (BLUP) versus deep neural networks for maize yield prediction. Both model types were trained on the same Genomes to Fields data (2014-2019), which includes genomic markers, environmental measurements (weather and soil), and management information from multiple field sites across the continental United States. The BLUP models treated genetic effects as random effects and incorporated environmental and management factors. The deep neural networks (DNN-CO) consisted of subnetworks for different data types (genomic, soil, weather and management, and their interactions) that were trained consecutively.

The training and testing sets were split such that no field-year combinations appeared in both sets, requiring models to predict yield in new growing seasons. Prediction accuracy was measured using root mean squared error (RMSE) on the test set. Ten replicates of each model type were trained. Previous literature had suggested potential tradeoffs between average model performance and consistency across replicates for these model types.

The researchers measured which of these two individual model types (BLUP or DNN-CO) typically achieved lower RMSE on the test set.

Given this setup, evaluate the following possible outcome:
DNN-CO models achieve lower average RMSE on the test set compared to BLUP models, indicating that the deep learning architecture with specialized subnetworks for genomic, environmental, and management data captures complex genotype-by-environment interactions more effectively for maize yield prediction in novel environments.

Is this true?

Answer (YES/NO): NO